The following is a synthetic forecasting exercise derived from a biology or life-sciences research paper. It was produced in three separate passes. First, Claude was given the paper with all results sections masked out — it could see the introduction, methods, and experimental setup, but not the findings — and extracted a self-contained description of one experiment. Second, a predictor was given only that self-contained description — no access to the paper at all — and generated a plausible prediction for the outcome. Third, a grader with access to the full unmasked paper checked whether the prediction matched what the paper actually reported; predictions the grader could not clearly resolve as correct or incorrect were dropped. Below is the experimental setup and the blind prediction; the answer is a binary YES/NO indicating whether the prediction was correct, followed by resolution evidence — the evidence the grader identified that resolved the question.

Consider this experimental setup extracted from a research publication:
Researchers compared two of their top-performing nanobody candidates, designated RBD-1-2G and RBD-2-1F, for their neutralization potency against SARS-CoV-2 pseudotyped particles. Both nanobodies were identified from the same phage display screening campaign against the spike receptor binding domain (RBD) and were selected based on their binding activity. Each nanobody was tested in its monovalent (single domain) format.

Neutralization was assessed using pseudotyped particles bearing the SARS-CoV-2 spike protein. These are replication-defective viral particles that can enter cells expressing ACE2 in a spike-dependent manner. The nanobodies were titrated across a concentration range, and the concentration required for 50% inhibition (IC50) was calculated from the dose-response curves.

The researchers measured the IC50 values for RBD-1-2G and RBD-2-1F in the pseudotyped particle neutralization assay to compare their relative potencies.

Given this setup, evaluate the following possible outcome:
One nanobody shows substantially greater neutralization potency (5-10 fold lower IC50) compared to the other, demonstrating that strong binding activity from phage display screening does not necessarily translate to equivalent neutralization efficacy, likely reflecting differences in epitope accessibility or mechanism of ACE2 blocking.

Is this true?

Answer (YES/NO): NO